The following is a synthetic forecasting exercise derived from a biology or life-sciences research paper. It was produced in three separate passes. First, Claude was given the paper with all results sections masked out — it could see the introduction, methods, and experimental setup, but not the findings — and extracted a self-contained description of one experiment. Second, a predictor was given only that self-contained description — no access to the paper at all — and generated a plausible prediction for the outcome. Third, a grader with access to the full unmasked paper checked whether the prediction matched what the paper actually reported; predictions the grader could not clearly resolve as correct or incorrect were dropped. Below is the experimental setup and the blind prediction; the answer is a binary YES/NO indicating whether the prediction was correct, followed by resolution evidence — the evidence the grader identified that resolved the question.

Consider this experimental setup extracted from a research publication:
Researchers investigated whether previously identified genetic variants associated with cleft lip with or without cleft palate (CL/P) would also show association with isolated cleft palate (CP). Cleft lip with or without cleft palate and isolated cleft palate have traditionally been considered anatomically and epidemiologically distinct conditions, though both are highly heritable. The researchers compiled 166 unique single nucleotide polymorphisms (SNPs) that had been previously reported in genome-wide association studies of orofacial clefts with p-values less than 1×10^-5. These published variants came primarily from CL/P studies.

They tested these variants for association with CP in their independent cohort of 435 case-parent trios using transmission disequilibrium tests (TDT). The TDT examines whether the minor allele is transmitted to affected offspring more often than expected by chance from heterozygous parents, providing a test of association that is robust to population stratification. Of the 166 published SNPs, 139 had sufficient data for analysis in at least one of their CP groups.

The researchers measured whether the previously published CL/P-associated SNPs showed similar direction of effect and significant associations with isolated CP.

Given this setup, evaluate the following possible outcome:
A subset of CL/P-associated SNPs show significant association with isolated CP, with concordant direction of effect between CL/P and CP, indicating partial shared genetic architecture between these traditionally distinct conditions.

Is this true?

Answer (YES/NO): NO